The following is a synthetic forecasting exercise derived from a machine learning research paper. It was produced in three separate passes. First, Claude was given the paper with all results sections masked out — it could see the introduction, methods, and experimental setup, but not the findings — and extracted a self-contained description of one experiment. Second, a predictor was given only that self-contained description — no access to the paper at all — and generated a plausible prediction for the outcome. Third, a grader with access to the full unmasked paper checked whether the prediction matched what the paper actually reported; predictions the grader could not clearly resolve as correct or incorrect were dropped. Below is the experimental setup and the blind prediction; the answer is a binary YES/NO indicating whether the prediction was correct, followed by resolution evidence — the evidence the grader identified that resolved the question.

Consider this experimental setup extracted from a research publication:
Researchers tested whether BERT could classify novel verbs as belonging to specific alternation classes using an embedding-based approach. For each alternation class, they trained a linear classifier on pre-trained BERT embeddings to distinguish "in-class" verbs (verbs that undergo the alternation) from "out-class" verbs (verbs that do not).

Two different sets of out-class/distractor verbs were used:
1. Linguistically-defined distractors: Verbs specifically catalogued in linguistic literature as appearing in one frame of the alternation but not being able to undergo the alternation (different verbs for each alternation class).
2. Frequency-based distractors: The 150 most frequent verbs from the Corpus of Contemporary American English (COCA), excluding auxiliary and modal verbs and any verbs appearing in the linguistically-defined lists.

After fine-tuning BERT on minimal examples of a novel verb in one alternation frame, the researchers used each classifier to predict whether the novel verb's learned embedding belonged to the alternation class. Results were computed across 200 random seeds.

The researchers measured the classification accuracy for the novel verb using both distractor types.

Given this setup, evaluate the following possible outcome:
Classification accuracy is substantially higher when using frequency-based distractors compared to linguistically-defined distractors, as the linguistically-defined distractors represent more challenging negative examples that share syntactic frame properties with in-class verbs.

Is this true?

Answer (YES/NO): NO